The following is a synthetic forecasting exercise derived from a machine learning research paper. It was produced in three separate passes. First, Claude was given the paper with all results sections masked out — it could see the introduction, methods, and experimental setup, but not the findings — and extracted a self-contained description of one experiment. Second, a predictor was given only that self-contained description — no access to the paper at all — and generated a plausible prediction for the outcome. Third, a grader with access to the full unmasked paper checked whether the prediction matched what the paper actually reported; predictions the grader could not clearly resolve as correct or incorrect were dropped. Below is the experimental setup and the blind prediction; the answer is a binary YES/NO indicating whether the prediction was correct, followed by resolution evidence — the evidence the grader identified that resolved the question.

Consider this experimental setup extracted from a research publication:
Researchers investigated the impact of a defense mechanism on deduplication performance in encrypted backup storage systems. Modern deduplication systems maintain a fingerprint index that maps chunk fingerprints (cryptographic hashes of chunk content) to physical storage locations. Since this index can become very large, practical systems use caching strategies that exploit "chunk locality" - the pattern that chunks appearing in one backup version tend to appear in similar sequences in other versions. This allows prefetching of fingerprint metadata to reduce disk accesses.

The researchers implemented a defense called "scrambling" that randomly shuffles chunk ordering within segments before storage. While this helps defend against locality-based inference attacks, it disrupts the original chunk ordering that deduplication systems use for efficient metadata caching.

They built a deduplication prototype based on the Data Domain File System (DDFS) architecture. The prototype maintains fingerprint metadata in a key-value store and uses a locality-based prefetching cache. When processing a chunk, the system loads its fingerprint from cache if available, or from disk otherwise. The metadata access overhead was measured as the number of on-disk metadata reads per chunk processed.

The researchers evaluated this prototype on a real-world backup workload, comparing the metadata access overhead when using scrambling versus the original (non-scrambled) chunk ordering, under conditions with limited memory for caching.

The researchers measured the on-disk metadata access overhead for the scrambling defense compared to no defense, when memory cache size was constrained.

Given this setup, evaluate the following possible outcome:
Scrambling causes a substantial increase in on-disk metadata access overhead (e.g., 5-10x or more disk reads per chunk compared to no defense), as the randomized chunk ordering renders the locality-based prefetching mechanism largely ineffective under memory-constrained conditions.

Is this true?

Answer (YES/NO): NO